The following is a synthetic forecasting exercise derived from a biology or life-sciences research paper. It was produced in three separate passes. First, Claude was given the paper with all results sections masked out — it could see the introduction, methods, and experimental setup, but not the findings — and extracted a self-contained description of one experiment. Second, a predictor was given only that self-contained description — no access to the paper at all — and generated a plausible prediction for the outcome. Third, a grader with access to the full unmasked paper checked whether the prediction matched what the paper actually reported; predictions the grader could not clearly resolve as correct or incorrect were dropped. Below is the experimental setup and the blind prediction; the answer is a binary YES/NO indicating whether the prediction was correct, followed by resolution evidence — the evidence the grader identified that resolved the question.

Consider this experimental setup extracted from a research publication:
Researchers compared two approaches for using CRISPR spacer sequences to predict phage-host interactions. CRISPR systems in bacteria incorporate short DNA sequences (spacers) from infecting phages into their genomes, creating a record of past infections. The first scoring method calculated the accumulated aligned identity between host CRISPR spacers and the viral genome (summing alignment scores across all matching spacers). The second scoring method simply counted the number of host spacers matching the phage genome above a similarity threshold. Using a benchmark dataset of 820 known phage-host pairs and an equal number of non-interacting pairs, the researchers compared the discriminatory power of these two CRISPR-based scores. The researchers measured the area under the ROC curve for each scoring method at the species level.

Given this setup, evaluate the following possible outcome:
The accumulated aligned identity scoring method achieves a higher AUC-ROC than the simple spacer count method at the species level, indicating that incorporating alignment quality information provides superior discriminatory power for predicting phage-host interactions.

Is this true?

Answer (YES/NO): YES